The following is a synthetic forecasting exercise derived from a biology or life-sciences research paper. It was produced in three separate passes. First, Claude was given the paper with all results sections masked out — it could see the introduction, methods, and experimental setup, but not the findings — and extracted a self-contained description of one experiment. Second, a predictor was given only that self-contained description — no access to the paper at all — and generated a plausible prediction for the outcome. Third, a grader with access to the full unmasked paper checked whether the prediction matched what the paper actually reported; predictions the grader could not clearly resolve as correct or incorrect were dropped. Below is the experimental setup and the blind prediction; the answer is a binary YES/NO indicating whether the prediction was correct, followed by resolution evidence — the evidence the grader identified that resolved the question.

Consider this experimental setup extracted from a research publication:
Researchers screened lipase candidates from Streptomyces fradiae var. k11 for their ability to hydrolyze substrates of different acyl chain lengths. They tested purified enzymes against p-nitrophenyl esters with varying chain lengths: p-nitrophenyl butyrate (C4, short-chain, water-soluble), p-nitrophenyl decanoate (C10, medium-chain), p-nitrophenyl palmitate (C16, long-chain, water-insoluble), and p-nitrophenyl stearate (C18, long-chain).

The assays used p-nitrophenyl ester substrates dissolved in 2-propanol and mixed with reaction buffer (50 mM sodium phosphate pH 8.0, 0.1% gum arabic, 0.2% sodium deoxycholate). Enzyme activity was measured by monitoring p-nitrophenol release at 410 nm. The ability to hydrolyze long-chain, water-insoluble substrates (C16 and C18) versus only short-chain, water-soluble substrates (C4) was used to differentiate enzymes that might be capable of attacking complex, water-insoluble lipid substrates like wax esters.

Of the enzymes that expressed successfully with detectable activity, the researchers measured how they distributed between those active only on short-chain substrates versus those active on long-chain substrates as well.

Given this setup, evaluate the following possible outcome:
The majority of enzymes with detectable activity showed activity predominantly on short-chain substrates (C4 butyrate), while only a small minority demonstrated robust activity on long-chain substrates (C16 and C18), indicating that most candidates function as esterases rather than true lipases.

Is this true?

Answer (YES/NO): NO